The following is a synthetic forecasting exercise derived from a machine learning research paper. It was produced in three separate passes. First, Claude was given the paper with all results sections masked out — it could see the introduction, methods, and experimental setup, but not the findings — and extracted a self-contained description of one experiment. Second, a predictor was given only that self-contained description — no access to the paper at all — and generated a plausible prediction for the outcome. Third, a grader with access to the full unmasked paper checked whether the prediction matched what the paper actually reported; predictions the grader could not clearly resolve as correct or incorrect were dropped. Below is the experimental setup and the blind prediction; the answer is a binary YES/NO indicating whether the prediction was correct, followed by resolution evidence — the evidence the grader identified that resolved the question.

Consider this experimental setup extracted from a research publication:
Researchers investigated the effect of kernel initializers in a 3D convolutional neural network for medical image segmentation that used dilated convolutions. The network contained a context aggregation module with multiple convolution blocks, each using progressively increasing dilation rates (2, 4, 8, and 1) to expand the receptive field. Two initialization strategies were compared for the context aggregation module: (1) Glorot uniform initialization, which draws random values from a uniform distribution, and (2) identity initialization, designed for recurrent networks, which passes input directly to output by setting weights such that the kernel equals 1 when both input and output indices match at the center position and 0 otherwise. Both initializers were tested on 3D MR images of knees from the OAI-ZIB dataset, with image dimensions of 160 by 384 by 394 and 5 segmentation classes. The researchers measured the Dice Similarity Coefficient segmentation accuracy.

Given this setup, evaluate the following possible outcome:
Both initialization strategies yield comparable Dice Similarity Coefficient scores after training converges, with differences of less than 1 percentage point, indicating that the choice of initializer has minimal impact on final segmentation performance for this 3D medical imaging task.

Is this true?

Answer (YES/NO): NO